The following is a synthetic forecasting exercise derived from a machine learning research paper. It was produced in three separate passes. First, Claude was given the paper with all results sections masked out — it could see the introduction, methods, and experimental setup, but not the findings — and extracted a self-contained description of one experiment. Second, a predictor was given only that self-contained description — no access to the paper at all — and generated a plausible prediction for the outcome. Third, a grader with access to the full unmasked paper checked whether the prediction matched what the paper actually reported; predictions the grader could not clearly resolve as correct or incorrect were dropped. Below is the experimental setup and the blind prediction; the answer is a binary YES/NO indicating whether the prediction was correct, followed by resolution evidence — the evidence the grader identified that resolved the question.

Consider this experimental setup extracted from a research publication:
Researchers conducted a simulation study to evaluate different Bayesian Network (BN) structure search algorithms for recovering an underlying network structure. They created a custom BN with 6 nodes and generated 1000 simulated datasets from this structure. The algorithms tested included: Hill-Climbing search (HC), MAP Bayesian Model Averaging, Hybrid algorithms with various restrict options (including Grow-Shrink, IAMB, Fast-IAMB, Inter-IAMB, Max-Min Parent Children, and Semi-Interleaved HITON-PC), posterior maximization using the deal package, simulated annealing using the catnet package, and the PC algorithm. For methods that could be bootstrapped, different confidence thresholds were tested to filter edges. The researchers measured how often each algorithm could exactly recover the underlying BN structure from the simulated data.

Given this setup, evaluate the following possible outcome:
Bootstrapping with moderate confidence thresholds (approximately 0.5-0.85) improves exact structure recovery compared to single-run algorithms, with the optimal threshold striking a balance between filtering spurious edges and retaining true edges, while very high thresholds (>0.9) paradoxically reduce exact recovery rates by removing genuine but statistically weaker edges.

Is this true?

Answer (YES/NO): NO